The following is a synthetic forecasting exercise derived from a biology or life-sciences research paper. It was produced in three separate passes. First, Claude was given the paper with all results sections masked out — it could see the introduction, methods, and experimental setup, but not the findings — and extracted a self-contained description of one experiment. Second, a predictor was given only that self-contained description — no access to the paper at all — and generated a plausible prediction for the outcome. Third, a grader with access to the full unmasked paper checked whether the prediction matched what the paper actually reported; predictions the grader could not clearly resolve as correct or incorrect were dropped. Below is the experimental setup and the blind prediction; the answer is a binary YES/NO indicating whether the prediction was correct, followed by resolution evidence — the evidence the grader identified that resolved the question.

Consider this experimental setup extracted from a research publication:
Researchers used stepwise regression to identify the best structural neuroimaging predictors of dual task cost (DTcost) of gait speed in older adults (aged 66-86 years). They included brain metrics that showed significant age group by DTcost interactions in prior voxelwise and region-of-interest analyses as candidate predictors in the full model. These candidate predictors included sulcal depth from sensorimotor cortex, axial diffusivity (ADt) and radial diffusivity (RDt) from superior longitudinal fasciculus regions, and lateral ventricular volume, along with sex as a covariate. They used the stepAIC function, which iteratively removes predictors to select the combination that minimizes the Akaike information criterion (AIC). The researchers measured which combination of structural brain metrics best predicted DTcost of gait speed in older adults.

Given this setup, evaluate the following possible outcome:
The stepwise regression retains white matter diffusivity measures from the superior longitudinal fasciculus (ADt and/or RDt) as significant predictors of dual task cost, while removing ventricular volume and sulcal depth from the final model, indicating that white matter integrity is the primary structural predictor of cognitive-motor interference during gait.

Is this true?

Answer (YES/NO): NO